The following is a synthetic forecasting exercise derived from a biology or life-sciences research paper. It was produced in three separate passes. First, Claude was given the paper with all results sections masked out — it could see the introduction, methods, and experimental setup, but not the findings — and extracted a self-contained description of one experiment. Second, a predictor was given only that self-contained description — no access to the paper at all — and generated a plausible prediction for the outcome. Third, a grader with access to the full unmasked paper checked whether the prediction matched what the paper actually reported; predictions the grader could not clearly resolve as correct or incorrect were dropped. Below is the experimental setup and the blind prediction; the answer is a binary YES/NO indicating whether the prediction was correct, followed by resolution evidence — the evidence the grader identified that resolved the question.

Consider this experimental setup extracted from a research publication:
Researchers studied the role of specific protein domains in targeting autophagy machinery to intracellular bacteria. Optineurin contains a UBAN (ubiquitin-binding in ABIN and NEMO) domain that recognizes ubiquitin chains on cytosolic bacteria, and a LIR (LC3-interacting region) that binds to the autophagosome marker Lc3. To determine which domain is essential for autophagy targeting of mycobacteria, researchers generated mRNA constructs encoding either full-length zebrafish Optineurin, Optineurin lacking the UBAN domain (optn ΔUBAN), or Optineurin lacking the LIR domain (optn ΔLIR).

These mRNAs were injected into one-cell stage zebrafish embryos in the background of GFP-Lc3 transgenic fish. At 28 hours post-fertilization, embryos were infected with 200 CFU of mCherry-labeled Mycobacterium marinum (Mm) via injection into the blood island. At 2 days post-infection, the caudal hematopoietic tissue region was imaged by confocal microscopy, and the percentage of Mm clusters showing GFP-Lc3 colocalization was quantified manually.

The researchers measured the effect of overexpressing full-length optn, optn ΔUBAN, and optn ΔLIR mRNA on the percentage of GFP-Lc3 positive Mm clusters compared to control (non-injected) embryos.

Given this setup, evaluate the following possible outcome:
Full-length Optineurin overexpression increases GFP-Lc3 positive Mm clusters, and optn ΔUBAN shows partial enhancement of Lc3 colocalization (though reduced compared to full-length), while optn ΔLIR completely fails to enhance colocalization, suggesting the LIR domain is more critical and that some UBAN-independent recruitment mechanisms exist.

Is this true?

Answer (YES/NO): NO